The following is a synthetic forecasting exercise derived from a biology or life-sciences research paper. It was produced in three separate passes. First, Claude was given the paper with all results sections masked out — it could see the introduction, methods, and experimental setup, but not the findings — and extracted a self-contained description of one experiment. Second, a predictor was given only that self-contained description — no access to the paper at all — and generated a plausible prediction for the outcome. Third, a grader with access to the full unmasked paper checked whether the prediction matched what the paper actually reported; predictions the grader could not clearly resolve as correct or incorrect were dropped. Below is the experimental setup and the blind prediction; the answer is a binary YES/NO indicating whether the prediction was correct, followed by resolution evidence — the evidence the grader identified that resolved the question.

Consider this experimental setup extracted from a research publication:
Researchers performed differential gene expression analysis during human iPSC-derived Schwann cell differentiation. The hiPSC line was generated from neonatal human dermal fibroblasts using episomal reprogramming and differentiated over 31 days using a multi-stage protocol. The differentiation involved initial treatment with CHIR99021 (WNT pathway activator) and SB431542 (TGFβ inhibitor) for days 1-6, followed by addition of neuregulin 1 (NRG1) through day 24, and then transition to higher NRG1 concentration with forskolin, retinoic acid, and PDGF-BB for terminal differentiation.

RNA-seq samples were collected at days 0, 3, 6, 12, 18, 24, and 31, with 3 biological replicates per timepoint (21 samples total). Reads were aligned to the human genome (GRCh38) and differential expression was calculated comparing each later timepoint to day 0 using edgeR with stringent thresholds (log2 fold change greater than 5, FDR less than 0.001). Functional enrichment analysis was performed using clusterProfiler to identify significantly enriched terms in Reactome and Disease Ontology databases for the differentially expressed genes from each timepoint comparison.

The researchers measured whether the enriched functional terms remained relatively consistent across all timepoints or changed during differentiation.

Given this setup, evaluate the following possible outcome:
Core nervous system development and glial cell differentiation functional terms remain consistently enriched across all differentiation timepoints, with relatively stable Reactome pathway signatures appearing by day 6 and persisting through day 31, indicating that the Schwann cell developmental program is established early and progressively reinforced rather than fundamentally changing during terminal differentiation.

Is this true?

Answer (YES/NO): NO